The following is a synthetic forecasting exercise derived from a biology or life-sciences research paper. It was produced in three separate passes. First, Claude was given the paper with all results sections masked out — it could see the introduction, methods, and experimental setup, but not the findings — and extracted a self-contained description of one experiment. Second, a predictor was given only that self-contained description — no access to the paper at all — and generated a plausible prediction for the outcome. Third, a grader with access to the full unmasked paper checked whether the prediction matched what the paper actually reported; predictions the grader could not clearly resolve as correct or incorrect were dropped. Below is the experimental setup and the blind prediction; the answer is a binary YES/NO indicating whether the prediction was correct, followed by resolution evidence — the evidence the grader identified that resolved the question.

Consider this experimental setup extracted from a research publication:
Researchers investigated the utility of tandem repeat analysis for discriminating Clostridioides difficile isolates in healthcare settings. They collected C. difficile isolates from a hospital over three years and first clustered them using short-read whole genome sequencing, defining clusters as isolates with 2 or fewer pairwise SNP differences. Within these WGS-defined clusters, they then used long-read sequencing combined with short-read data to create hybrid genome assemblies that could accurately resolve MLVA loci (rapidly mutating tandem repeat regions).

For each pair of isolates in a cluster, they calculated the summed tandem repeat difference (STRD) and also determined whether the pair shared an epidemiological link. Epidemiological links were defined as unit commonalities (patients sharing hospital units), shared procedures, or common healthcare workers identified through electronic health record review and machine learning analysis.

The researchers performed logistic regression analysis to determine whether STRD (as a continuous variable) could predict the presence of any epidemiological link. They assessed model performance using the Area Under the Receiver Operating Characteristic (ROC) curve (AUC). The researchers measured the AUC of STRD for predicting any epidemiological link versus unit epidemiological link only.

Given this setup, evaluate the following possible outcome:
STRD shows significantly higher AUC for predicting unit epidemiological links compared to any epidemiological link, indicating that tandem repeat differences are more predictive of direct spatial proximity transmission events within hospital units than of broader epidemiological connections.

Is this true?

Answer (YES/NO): YES